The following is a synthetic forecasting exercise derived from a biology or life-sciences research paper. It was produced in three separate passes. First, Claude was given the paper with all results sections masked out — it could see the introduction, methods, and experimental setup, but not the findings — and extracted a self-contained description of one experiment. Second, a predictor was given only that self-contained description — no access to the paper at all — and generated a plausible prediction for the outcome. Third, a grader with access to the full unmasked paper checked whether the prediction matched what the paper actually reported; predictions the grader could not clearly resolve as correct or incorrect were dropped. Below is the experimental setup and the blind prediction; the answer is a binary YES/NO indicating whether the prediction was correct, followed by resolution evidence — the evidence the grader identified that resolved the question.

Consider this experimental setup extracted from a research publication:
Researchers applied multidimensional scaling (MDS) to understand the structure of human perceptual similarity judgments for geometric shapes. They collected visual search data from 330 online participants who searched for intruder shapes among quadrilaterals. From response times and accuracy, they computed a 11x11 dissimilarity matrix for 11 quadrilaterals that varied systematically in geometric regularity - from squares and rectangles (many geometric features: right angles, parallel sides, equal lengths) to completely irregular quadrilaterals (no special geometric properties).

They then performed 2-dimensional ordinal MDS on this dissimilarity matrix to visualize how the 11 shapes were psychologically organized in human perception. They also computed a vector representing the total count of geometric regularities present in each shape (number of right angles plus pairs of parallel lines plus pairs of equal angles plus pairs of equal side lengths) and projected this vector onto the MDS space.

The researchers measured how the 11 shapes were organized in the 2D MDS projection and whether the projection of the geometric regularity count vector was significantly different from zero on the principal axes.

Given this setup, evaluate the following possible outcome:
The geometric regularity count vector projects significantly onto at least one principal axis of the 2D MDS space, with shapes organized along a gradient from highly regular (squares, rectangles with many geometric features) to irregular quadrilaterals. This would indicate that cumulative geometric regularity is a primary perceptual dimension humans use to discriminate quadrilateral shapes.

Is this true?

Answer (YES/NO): YES